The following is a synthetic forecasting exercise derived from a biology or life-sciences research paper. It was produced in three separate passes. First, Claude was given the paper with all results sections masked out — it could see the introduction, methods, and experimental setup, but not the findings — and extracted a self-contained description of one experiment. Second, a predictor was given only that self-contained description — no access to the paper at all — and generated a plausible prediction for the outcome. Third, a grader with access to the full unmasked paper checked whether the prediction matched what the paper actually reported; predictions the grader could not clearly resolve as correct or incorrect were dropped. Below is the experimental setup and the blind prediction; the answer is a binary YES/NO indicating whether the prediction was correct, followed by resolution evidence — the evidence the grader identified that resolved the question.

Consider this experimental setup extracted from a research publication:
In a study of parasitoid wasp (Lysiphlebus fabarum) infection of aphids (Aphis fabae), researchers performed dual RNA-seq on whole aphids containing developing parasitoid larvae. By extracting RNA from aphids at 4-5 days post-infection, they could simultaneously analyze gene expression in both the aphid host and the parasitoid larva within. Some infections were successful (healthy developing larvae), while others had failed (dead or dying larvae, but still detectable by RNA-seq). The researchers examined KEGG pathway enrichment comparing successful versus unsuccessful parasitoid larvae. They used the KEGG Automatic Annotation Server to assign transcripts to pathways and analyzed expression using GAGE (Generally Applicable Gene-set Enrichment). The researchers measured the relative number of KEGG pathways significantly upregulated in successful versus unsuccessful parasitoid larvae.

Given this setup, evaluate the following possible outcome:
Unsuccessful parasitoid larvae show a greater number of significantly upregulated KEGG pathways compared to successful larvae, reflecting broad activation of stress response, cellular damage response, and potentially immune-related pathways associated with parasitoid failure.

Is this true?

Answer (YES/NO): NO